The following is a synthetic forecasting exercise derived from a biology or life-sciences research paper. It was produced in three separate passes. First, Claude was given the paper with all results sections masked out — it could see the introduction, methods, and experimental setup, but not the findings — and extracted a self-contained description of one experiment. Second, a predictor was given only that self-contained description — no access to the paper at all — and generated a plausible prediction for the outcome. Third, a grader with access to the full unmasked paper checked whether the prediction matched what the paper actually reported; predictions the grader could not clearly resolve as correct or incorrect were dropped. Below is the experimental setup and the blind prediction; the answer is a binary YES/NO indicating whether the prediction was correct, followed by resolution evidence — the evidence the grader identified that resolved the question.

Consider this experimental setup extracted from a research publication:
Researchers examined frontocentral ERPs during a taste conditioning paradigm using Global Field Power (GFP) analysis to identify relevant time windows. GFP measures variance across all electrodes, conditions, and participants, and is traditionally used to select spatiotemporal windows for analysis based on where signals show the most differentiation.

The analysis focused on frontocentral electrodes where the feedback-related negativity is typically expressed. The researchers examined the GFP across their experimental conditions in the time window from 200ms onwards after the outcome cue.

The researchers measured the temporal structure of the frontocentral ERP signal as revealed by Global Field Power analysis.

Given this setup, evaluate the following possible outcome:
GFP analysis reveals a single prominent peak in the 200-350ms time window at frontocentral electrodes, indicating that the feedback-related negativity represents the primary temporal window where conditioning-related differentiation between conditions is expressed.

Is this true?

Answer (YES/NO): NO